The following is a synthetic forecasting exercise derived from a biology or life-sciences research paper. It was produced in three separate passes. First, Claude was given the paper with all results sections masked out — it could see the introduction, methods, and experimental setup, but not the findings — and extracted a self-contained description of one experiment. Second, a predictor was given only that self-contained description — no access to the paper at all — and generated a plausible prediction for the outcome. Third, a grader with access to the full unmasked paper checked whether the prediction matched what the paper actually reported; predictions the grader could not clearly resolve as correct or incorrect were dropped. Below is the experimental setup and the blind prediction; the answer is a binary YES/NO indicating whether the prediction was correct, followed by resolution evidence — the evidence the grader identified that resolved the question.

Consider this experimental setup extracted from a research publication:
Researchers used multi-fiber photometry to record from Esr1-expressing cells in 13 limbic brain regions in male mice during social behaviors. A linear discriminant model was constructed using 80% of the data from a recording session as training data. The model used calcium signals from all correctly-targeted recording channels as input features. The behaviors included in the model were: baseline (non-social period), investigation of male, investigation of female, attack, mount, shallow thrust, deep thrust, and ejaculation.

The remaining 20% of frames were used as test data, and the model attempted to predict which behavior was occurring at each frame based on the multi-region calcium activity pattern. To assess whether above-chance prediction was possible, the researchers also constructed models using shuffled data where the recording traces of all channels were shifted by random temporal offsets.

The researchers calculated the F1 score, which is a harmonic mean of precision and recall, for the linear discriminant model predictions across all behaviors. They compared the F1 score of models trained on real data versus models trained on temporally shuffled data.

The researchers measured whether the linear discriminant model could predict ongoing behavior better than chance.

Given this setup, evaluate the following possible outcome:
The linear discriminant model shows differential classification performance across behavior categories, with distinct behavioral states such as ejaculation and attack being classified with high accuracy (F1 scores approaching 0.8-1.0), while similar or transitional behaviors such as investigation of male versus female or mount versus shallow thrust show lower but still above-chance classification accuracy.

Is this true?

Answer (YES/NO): NO